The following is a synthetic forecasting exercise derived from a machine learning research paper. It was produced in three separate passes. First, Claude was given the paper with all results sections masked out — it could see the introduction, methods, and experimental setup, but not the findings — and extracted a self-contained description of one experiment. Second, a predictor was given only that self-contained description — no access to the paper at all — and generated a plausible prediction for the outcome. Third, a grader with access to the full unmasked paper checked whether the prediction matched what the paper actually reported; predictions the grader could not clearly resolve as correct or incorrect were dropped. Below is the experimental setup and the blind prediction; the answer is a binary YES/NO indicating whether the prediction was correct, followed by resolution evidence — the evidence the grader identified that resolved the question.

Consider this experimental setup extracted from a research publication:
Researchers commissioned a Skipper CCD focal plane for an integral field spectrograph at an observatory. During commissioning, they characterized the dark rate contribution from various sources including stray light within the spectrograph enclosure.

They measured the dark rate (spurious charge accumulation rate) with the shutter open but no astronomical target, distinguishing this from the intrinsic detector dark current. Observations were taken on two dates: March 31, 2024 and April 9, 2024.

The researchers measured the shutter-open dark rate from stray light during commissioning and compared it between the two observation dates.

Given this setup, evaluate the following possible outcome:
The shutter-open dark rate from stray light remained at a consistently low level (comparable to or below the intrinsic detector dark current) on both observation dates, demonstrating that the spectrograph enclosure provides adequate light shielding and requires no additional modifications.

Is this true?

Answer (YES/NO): NO